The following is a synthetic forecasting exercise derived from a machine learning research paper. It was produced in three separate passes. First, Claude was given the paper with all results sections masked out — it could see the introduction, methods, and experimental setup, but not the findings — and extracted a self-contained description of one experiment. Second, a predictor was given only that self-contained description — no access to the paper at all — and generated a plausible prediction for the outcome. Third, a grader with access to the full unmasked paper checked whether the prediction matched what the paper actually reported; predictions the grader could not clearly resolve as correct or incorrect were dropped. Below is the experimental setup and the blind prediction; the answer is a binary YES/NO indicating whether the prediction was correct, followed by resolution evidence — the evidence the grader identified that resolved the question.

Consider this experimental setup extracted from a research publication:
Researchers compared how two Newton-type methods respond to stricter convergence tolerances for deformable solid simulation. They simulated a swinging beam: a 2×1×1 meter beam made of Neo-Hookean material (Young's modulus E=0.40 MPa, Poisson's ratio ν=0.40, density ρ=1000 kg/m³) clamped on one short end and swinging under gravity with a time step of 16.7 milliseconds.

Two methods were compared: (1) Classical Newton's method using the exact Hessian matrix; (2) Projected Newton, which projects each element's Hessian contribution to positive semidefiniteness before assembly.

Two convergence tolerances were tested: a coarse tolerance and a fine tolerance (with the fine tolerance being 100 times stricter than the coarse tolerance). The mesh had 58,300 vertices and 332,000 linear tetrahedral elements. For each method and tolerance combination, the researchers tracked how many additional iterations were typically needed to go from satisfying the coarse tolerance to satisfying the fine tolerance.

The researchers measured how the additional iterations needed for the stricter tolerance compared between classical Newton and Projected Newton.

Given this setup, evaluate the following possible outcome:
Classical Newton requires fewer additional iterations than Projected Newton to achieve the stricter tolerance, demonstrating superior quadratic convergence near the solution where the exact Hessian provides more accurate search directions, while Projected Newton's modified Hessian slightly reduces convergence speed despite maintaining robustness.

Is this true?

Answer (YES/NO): NO